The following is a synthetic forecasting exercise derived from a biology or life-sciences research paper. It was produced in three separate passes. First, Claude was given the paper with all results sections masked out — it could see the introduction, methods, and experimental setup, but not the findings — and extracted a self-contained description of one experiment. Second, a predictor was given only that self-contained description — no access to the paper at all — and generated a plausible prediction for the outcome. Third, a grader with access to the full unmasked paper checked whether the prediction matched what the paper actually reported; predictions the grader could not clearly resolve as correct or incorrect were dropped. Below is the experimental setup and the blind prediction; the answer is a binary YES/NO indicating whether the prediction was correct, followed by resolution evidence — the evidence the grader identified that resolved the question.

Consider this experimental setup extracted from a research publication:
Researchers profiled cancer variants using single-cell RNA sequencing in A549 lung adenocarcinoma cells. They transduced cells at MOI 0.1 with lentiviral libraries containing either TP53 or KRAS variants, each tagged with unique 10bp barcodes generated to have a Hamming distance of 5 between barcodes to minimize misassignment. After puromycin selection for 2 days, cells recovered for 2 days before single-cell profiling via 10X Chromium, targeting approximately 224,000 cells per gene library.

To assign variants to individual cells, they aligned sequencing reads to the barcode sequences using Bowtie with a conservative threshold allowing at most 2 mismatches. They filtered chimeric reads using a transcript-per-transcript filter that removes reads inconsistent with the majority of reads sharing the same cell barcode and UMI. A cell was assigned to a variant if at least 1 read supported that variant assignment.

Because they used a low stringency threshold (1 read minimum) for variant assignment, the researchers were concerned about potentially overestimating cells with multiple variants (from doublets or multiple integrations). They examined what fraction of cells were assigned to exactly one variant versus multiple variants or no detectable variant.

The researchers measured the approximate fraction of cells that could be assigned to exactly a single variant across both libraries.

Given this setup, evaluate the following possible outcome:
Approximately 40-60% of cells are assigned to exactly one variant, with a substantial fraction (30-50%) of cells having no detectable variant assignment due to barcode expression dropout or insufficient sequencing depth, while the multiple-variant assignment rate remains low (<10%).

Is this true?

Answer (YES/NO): NO